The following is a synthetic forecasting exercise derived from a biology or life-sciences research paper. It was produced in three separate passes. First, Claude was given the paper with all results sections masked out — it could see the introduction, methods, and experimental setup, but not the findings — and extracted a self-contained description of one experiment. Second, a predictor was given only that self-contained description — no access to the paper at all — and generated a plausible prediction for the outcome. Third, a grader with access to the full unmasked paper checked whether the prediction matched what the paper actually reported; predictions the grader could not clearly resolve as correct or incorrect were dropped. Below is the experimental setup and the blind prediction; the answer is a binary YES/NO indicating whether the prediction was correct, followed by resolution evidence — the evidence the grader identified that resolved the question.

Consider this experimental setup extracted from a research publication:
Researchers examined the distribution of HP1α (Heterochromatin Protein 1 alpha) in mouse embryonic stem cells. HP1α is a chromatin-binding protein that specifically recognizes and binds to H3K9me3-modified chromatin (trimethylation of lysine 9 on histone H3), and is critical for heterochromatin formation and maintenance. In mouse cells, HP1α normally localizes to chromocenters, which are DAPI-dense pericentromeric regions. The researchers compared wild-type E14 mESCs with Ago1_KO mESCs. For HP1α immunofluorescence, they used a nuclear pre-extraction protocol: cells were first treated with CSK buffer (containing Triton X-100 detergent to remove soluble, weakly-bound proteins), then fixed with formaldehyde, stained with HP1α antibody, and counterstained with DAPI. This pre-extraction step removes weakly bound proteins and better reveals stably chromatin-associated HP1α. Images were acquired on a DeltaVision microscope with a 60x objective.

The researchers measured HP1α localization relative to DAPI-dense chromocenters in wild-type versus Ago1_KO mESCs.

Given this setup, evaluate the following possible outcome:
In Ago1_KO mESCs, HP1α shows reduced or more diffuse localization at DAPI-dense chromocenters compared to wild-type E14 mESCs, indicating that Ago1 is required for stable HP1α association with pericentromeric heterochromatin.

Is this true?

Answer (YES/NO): YES